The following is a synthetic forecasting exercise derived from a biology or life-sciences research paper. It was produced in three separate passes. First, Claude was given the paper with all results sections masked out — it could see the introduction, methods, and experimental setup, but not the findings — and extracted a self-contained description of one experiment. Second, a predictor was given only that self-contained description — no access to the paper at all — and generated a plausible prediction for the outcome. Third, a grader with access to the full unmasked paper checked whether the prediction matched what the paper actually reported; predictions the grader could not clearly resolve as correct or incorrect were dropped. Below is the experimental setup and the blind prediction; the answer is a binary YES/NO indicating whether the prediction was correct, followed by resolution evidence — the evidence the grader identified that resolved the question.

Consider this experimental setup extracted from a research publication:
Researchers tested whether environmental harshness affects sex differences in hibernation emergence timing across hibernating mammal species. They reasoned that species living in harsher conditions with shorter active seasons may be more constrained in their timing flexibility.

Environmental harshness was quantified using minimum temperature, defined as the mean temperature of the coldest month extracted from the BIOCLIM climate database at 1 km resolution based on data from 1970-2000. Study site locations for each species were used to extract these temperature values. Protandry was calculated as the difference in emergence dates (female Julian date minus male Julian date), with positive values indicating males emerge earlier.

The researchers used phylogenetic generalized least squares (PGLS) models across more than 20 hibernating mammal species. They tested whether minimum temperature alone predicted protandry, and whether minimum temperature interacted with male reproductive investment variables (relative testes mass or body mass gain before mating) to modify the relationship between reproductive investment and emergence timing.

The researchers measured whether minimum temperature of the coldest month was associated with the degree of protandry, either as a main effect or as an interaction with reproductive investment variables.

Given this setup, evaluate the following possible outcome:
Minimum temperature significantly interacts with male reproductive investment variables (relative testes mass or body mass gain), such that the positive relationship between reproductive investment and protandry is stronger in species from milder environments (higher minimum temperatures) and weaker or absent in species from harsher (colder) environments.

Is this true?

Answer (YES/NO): YES